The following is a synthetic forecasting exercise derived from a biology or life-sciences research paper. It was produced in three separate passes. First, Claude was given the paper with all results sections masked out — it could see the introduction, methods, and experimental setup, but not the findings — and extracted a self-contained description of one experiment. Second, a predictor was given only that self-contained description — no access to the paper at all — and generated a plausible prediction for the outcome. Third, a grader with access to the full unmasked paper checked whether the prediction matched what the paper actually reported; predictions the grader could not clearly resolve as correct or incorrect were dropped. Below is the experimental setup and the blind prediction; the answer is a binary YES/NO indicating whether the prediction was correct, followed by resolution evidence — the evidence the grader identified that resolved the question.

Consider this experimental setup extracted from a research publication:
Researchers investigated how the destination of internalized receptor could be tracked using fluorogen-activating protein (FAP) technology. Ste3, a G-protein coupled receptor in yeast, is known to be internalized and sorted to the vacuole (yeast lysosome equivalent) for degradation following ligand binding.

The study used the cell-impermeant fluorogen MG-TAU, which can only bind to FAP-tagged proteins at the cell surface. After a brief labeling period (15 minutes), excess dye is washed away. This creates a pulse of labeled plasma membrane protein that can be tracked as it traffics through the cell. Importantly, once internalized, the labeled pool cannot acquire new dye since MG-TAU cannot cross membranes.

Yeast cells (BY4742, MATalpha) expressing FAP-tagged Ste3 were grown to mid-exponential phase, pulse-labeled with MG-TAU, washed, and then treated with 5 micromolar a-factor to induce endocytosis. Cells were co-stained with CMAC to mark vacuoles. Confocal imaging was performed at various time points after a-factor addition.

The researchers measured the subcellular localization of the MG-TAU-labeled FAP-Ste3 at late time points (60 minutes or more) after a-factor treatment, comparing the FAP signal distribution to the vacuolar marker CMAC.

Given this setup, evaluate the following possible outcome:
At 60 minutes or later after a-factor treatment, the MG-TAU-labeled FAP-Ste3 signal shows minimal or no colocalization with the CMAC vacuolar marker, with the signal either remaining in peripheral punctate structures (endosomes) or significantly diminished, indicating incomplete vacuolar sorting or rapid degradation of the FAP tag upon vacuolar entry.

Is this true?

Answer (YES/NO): YES